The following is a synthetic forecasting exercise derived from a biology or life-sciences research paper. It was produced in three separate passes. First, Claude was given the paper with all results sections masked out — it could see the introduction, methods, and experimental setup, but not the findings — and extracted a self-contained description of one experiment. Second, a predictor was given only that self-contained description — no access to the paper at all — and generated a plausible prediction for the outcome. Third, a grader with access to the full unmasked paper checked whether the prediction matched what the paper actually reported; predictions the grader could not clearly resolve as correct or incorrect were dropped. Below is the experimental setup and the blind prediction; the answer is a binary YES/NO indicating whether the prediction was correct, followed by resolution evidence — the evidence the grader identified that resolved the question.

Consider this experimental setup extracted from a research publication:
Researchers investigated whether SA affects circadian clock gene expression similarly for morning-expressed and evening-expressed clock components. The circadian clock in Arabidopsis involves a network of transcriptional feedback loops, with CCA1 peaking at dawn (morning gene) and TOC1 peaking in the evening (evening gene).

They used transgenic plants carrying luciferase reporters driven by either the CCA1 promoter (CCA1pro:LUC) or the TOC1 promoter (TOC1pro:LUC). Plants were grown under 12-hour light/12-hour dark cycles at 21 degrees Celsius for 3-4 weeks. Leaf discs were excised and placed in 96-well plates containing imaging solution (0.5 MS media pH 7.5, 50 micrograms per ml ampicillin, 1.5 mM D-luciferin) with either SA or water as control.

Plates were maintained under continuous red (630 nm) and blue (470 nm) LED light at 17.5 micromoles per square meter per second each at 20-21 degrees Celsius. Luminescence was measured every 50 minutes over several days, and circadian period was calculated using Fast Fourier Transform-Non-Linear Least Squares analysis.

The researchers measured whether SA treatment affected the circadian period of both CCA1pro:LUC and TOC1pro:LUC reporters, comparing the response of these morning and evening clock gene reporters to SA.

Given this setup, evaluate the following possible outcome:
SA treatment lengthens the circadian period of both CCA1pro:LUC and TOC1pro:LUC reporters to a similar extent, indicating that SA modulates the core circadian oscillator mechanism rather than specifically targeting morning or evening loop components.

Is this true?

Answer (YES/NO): NO